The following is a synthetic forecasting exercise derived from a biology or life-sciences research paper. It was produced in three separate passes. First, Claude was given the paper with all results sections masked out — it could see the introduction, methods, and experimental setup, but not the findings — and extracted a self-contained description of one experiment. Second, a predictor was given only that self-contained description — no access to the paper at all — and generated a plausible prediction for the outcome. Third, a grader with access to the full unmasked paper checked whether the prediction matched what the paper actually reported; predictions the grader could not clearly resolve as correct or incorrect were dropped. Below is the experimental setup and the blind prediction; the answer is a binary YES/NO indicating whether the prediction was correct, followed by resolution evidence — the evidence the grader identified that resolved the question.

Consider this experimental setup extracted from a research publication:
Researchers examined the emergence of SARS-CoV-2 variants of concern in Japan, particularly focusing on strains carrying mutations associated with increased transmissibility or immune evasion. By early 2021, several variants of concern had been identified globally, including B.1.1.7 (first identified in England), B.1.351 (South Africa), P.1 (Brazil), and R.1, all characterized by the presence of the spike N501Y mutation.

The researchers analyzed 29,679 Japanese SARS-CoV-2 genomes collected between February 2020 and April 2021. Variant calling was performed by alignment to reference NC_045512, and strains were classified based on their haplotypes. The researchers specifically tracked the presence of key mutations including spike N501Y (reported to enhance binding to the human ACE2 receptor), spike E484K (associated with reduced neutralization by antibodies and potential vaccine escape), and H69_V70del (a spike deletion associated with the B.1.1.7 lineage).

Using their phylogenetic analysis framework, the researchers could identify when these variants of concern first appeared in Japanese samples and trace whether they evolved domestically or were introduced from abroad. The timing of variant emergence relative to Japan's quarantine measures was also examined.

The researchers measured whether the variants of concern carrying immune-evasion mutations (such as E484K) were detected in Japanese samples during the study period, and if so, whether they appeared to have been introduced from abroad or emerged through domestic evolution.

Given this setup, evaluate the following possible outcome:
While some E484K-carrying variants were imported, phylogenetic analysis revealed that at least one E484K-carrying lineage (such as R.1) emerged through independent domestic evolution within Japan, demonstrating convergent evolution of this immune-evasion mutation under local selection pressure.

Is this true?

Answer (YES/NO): NO